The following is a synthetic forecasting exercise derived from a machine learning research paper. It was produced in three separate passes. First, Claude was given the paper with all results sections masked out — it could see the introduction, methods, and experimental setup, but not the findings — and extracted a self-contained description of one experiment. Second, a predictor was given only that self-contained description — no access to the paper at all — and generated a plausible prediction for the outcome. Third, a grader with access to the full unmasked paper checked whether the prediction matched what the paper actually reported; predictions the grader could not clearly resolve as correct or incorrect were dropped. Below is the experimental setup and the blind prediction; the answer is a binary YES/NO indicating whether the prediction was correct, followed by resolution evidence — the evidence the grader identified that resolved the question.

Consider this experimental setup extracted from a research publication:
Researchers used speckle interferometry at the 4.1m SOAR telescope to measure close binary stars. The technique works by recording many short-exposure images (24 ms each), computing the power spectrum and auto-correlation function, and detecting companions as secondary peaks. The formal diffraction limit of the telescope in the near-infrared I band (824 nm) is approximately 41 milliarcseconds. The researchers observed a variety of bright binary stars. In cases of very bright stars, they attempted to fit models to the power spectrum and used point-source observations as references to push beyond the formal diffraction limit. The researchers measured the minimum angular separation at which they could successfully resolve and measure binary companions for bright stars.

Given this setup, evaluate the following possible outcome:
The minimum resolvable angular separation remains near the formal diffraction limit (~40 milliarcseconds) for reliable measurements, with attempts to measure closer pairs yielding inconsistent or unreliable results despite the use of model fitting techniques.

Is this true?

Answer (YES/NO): NO